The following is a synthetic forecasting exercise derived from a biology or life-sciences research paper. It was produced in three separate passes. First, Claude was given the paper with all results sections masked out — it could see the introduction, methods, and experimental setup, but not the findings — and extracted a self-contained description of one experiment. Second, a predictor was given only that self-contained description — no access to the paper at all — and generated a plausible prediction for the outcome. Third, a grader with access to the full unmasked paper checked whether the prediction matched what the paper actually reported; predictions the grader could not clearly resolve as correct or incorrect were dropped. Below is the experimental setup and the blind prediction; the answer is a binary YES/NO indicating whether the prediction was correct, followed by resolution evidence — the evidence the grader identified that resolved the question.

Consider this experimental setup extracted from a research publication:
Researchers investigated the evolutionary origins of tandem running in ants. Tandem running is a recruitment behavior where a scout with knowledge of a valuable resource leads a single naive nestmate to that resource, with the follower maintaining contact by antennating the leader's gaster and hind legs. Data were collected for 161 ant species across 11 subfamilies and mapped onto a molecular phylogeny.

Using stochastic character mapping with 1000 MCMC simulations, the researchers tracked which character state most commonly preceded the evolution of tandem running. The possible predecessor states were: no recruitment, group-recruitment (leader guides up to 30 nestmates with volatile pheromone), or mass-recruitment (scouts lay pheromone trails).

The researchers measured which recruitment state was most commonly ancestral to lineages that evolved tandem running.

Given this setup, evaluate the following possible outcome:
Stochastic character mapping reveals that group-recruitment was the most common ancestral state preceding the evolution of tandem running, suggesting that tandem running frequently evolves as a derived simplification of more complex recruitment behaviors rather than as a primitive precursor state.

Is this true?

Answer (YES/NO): NO